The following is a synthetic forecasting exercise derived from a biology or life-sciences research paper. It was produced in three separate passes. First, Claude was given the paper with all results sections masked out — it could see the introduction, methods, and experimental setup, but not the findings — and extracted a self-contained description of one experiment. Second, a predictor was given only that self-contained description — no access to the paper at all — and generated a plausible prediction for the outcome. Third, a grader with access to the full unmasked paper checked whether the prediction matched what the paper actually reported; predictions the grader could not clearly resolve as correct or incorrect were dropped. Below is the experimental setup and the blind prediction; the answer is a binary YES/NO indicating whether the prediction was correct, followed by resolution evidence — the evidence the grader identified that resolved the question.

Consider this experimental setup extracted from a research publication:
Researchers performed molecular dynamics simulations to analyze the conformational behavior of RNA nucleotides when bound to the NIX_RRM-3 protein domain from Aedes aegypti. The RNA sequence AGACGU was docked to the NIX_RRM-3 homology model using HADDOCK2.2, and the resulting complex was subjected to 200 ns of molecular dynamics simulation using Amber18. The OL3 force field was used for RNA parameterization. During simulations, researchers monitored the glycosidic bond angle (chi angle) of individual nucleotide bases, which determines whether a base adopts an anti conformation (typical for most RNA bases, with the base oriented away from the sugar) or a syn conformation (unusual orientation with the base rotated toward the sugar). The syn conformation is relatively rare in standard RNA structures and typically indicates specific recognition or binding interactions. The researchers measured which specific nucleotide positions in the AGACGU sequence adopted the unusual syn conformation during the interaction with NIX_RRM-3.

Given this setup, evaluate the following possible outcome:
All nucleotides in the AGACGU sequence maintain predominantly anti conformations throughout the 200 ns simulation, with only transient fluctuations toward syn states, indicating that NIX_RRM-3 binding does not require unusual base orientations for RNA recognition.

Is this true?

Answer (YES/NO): NO